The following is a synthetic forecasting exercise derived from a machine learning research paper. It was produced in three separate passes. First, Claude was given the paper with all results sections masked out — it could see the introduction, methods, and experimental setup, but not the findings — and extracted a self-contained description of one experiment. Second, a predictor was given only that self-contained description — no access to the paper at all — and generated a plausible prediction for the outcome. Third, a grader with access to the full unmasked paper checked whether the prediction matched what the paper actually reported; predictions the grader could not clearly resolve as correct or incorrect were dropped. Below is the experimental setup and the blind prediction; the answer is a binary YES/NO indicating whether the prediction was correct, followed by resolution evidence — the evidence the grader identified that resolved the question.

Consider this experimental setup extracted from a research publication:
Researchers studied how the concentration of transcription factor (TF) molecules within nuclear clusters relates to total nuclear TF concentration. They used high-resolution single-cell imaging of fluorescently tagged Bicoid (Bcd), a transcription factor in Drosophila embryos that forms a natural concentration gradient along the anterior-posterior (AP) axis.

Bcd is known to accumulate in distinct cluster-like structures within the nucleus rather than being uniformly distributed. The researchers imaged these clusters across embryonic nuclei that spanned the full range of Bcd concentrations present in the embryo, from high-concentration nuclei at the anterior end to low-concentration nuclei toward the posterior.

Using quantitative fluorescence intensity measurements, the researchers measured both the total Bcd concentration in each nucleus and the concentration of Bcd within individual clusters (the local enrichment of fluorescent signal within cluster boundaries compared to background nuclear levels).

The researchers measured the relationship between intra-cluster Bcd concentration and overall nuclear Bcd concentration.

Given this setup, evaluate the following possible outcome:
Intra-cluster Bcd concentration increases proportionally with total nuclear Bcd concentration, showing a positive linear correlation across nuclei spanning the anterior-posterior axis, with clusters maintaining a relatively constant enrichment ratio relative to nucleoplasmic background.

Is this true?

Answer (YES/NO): YES